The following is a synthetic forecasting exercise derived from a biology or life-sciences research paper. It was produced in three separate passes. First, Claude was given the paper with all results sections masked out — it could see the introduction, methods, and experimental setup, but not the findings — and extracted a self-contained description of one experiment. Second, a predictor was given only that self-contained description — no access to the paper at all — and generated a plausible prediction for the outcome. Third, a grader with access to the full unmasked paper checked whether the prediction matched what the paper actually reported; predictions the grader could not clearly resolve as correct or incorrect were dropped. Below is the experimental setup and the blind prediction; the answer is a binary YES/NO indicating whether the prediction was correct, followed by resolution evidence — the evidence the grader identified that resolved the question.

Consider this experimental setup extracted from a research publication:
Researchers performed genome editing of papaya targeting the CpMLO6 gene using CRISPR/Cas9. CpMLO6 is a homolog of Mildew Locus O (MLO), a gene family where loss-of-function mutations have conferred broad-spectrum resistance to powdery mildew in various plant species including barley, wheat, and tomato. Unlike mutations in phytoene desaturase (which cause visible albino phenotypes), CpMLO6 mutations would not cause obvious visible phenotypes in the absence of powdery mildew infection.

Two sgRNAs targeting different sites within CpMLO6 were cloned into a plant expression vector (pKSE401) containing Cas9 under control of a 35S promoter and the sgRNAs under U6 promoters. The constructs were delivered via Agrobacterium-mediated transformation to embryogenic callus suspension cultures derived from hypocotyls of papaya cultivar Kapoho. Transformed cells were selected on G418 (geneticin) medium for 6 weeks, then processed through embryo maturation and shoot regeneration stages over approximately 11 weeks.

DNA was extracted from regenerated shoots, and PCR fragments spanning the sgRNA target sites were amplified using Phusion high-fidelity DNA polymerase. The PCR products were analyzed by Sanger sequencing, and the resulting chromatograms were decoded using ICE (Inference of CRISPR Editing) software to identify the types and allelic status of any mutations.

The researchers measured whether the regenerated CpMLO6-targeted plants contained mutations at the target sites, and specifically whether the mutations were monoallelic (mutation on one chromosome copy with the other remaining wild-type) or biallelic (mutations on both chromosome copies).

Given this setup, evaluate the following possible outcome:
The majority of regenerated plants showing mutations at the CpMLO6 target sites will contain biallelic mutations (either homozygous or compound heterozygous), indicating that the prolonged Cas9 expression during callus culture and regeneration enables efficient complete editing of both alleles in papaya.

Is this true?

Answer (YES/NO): YES